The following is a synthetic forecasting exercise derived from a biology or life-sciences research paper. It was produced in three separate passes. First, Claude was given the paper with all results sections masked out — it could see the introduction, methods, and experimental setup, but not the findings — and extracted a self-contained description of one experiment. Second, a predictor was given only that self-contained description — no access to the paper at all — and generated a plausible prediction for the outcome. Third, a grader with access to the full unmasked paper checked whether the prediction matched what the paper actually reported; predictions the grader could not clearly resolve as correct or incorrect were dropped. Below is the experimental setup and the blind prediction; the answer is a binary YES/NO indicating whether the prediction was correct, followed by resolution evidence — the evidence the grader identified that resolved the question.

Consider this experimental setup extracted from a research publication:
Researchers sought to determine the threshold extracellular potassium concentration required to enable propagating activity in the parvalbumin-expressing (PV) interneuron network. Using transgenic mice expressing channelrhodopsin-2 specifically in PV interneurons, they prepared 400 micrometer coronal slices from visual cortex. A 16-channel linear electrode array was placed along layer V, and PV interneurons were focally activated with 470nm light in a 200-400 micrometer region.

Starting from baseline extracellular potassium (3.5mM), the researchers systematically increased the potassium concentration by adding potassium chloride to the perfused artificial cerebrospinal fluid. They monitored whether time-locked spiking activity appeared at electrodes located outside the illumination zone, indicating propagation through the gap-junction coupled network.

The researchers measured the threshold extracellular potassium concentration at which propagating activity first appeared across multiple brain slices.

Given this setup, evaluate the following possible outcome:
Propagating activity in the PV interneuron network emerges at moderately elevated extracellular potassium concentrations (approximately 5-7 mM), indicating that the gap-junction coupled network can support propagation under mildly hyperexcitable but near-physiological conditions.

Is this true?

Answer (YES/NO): NO